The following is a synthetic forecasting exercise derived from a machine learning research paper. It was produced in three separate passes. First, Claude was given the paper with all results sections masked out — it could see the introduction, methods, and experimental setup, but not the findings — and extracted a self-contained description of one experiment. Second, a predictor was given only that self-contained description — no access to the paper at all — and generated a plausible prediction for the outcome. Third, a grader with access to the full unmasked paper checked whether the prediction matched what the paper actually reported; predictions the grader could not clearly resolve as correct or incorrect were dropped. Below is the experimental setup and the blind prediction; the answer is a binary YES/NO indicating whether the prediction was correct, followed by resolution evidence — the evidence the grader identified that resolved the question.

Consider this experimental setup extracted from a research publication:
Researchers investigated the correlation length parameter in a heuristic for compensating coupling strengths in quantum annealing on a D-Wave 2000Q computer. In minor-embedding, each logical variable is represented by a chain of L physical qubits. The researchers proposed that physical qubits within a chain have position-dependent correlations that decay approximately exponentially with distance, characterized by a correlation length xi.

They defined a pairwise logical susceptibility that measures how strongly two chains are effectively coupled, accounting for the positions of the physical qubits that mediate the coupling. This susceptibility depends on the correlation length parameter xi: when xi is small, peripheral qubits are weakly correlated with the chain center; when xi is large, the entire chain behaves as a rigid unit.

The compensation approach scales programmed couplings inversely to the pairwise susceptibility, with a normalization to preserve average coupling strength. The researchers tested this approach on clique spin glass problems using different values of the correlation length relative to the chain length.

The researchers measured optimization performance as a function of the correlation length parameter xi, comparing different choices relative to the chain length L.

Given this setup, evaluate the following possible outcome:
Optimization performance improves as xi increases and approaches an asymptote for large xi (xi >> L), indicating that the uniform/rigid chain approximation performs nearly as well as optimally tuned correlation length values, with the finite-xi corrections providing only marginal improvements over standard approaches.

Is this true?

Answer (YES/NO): NO